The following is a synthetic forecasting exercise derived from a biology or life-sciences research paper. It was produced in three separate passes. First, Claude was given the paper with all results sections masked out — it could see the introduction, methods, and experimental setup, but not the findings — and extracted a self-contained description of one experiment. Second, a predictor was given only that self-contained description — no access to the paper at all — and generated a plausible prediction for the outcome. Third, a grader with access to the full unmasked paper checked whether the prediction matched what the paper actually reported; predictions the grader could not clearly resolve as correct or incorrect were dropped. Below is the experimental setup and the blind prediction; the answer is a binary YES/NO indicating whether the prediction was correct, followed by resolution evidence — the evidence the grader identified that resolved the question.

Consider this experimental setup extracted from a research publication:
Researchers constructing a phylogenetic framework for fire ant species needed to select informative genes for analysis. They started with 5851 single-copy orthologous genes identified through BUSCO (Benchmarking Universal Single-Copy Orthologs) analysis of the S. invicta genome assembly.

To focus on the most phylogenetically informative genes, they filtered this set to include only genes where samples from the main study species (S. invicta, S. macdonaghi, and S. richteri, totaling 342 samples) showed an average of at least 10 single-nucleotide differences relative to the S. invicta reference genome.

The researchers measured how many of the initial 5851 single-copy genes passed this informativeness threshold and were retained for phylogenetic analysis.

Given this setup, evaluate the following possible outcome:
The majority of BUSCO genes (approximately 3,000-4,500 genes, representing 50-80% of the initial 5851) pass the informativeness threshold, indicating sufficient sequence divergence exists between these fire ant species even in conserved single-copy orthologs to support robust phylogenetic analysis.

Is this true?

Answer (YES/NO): NO